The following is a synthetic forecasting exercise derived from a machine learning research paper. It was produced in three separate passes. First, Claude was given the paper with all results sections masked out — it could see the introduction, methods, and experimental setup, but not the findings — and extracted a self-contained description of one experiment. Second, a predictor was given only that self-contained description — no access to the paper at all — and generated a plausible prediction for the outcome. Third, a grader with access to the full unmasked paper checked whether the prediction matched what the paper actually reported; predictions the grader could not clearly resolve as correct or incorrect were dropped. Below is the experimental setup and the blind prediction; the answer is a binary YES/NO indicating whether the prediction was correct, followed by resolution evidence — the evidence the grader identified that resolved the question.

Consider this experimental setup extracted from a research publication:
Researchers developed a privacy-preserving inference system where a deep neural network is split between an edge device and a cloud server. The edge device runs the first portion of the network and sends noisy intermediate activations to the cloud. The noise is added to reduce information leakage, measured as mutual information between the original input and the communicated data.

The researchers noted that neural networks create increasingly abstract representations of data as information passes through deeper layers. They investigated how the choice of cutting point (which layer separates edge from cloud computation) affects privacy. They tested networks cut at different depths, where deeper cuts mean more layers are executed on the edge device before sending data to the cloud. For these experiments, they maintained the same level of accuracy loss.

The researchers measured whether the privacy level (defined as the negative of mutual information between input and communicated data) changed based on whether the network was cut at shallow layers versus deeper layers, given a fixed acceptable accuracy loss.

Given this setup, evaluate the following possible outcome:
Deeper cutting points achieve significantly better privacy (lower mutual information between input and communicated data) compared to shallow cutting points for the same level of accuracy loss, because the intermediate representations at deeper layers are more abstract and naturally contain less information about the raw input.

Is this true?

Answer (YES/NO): YES